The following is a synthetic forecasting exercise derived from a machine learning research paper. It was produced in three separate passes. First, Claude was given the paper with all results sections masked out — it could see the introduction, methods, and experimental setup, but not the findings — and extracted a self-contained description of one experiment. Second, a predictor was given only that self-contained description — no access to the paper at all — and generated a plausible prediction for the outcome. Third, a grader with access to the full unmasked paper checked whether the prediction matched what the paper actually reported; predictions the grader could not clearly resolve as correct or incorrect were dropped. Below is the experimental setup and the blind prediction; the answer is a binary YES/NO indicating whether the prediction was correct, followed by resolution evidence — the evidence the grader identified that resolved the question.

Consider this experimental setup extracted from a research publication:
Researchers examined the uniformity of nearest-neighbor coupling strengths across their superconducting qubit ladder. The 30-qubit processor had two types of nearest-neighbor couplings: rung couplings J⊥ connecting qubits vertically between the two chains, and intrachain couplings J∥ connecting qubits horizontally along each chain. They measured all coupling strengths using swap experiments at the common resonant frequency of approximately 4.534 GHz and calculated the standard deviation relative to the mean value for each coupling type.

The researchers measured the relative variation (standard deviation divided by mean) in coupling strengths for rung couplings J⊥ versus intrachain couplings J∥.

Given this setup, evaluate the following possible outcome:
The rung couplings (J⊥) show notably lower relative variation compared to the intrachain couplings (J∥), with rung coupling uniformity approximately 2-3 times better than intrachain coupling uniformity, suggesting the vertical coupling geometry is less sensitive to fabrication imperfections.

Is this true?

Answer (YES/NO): NO